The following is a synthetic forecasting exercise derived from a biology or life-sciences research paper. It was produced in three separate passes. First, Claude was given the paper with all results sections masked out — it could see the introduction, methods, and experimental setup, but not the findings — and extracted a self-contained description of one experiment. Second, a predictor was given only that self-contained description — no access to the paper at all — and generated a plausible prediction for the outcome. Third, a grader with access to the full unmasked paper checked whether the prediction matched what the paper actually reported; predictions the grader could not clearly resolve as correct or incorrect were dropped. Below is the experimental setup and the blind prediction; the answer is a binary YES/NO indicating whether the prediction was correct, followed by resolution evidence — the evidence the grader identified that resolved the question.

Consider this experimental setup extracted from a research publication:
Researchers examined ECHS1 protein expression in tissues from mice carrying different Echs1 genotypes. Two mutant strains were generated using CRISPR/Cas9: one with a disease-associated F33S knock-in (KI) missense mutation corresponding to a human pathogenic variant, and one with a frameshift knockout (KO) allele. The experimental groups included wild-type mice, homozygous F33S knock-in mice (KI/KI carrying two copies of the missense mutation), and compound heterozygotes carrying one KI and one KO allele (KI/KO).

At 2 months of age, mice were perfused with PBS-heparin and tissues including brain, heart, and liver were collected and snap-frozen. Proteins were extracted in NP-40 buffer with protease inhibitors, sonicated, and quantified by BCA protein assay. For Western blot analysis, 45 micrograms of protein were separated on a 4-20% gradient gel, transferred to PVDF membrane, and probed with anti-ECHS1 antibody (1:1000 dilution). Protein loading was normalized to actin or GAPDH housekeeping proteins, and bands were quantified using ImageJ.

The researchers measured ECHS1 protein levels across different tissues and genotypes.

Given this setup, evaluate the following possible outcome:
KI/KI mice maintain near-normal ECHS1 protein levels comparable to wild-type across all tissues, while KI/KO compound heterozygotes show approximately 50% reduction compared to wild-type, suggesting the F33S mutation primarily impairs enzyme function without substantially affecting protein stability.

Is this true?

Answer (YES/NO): NO